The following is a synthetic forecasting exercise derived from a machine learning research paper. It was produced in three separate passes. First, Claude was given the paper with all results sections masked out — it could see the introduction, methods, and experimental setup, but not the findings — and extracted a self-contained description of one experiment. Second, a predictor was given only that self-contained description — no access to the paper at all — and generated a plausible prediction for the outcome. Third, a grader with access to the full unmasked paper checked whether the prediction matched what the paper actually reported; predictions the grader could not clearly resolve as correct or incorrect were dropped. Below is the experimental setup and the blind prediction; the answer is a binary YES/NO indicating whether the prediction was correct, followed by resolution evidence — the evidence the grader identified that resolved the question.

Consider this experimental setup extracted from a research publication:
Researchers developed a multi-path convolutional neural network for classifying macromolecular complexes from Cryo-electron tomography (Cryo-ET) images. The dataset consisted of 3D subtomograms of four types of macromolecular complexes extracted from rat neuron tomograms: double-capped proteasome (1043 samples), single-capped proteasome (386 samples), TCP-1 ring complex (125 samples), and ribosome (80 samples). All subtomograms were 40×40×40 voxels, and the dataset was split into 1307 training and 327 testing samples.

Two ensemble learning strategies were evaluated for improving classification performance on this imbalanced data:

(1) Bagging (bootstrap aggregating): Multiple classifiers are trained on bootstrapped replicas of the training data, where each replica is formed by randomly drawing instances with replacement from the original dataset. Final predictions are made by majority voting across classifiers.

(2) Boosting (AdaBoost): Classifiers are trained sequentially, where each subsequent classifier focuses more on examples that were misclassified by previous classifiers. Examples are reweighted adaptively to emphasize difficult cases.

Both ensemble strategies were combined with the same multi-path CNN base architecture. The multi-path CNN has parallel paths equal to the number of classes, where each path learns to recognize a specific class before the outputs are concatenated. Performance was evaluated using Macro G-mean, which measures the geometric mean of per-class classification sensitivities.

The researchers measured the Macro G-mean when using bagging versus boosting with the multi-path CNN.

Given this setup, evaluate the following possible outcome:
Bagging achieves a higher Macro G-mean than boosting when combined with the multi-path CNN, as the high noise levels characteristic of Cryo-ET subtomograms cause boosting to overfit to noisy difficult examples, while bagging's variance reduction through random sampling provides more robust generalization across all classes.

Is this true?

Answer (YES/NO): NO